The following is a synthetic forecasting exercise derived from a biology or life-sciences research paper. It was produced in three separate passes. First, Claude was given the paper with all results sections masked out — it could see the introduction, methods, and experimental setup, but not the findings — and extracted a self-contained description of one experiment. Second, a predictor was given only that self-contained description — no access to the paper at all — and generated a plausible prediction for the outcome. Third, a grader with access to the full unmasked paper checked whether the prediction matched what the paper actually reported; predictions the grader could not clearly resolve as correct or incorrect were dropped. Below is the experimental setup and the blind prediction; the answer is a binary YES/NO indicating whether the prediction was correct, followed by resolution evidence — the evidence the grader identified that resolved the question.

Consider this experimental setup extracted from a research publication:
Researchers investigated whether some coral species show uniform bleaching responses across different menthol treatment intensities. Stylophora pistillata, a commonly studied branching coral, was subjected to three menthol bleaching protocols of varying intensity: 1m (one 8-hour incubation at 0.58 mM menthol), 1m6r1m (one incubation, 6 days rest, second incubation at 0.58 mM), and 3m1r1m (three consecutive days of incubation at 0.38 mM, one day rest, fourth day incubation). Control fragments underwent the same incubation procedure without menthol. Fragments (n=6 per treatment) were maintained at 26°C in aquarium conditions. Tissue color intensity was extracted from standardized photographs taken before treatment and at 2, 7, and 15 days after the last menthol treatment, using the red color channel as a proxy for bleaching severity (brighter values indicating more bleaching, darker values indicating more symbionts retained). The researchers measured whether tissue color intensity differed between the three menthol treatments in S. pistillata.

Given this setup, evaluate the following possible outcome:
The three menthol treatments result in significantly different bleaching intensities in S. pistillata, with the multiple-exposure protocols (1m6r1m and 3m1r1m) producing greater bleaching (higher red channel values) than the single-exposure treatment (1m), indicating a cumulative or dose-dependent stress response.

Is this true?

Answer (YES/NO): NO